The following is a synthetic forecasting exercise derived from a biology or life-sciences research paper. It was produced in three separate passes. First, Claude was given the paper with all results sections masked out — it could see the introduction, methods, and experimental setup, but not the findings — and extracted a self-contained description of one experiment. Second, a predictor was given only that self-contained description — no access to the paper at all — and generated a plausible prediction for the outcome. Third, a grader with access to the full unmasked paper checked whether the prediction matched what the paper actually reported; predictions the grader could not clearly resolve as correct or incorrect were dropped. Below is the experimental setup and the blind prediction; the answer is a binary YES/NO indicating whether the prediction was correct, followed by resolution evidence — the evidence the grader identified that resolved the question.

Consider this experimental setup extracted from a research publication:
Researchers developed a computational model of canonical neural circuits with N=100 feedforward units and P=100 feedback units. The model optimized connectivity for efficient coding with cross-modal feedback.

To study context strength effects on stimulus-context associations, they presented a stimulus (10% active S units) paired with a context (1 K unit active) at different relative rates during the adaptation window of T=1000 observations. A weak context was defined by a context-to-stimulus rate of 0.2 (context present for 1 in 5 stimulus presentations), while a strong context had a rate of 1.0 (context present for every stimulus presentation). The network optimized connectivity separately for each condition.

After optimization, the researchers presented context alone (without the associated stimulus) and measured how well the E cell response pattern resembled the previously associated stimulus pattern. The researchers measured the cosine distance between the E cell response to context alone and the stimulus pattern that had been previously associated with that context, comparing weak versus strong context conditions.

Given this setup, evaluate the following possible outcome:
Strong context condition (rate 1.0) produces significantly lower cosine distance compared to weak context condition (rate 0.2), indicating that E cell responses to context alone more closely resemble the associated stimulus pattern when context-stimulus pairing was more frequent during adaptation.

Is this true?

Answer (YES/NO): NO